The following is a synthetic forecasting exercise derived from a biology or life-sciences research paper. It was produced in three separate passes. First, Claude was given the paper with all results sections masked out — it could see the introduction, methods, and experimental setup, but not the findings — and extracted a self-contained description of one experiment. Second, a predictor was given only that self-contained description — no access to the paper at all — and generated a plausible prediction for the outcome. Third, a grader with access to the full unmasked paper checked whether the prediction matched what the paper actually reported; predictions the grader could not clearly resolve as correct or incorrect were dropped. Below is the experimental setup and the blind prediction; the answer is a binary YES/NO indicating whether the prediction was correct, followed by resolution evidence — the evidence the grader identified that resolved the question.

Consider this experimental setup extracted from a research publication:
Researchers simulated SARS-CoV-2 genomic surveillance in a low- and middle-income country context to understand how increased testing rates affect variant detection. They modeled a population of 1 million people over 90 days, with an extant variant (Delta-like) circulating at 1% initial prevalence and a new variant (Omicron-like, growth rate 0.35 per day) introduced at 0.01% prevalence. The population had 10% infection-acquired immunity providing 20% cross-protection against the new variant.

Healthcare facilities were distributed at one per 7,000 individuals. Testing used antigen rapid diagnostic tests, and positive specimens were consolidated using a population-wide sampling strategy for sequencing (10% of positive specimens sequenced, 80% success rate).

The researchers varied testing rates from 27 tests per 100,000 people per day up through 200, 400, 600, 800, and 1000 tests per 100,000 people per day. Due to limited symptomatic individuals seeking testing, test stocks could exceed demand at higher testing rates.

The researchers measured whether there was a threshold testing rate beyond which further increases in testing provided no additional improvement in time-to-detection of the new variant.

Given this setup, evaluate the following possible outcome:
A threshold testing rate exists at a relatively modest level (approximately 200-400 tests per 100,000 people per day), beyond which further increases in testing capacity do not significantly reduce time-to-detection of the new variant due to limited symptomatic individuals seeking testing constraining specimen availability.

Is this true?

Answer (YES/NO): NO